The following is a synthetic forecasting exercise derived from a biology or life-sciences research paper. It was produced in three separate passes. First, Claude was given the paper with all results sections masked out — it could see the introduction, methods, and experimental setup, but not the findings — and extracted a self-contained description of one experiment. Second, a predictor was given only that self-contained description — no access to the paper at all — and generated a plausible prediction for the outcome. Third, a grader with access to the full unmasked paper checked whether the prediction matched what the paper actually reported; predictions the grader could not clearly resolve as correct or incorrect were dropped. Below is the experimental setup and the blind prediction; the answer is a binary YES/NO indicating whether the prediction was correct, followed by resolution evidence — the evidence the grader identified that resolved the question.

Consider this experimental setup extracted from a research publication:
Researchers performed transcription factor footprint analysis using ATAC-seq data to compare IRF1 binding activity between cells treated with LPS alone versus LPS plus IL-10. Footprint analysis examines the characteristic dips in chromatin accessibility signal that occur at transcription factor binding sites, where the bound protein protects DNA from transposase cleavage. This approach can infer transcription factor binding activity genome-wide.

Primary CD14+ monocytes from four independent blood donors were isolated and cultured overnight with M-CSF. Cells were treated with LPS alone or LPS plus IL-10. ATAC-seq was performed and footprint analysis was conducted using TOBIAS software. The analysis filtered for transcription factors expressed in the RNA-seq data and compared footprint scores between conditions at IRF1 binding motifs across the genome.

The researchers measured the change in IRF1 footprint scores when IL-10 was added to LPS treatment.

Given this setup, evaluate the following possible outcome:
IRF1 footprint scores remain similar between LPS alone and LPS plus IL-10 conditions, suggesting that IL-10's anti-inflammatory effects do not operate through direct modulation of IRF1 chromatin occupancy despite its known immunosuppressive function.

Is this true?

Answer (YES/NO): NO